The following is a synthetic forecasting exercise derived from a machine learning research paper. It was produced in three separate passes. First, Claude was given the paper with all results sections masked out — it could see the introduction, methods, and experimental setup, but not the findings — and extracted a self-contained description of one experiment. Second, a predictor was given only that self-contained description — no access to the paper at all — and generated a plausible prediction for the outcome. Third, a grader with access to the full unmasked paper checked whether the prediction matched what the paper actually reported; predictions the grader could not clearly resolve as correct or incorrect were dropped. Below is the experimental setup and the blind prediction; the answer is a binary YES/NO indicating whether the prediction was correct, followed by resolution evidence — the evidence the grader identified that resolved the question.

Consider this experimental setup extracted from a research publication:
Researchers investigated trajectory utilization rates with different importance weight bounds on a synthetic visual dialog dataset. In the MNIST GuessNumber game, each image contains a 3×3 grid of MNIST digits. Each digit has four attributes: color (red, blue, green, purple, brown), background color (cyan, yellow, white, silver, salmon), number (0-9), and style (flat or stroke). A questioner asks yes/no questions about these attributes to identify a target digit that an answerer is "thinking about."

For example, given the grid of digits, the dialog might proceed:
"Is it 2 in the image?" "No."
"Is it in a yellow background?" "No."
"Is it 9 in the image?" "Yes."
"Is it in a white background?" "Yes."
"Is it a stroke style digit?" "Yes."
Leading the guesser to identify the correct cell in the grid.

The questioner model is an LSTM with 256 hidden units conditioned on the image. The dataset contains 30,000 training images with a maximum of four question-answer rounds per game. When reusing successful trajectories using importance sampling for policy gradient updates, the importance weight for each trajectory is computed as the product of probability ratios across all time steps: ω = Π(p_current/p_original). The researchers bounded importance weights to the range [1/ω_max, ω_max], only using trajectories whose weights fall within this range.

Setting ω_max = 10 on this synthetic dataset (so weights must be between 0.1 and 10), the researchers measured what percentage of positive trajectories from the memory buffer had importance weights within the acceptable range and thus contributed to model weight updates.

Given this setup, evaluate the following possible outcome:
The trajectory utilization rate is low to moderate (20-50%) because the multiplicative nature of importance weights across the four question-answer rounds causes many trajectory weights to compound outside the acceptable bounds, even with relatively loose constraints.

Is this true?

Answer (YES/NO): NO